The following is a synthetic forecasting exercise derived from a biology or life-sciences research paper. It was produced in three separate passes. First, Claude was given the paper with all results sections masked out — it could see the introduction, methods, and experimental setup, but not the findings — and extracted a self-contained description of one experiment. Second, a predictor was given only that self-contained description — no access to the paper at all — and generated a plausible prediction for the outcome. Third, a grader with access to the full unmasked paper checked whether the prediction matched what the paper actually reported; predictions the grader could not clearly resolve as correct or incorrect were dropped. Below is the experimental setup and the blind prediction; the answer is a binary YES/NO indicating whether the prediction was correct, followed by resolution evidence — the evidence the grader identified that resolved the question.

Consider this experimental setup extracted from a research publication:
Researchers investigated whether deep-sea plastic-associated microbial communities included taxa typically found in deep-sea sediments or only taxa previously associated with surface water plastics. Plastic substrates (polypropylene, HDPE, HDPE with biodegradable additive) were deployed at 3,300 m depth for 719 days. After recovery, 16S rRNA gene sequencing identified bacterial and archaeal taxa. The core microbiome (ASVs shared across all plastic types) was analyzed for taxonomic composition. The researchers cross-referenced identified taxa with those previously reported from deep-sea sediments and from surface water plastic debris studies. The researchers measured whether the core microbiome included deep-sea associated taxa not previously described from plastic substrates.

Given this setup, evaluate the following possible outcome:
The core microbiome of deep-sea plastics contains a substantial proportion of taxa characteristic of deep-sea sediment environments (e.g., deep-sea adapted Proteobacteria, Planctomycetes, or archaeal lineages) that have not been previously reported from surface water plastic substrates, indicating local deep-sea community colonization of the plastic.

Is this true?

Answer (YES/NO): YES